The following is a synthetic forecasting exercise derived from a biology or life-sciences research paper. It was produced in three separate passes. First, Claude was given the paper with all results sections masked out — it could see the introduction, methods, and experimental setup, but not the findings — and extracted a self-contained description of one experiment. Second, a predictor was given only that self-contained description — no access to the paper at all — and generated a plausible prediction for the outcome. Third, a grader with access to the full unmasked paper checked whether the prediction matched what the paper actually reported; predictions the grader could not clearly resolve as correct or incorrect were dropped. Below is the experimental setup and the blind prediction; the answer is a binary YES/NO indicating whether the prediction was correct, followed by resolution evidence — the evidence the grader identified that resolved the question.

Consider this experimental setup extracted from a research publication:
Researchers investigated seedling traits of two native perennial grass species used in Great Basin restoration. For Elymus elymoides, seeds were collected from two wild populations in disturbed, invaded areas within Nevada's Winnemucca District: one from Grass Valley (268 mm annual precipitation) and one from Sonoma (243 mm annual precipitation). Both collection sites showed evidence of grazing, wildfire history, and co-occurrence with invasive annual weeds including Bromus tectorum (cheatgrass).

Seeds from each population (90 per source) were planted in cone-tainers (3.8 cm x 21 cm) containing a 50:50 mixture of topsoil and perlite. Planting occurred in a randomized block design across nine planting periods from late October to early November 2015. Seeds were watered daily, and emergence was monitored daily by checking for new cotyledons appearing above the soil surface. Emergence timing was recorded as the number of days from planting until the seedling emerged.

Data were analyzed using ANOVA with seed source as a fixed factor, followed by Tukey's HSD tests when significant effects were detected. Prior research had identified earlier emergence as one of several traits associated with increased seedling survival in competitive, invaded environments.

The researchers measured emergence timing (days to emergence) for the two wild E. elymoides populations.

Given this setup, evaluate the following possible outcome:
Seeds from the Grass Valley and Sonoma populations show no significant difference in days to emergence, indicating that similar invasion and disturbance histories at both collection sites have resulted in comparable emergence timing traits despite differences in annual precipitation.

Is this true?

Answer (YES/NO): NO